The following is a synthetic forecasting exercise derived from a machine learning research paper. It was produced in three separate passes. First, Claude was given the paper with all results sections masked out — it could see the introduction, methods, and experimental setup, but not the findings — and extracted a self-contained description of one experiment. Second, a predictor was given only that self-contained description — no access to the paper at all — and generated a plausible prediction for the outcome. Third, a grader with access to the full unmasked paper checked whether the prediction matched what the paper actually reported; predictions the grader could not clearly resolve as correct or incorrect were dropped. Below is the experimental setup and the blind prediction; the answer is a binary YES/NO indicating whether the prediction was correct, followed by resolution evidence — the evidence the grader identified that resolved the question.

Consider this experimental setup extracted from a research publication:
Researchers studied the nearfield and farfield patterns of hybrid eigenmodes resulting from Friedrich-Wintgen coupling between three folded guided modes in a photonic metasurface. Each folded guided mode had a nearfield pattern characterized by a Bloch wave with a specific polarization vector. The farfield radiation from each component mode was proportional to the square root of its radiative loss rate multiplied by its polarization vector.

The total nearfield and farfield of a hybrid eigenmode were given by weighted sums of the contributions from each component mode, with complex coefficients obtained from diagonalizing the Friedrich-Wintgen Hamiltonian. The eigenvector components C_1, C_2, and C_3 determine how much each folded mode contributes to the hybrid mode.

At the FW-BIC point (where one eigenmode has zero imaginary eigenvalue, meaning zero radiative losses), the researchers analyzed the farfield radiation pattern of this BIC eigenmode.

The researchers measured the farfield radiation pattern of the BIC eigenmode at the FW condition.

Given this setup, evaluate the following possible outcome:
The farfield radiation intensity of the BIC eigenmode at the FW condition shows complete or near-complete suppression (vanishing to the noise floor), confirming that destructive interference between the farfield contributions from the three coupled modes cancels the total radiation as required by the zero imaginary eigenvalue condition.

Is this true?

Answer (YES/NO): YES